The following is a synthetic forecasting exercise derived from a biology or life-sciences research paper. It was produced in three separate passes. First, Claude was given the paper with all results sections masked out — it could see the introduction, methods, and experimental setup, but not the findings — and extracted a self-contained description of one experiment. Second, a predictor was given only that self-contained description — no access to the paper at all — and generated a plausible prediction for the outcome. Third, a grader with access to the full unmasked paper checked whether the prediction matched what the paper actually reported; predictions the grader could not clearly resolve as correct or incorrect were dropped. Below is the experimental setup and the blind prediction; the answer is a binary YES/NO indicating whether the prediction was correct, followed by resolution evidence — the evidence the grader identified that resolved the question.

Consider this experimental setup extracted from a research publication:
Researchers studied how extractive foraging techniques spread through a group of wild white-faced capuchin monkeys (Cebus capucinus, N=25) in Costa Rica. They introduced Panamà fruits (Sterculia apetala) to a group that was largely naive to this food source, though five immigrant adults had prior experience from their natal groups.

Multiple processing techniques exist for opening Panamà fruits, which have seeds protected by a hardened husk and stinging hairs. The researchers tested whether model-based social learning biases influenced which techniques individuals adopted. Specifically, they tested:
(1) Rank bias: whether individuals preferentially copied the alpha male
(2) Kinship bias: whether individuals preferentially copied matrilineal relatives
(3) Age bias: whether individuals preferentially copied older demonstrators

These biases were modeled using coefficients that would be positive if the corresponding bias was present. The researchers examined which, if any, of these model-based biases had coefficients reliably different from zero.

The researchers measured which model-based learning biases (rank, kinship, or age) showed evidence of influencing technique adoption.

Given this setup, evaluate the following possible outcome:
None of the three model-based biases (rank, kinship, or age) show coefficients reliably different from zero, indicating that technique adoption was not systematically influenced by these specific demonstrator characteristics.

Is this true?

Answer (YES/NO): NO